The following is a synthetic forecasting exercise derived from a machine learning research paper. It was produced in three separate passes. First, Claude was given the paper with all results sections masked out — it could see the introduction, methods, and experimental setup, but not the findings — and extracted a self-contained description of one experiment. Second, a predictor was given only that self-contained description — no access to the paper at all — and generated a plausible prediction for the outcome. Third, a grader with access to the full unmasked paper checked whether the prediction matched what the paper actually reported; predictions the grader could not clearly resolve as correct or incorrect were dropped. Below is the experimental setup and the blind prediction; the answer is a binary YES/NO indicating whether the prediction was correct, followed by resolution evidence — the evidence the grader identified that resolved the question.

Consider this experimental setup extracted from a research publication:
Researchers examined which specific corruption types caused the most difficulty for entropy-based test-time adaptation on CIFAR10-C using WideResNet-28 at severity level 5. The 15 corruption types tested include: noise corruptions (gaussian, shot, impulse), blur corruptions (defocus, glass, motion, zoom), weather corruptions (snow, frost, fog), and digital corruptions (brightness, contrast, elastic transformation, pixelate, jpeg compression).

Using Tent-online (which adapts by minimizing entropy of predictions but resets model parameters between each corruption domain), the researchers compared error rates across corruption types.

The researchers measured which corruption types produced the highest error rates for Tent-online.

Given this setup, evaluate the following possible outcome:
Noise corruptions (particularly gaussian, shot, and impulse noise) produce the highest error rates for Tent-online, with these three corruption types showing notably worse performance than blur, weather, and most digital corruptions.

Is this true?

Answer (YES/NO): NO